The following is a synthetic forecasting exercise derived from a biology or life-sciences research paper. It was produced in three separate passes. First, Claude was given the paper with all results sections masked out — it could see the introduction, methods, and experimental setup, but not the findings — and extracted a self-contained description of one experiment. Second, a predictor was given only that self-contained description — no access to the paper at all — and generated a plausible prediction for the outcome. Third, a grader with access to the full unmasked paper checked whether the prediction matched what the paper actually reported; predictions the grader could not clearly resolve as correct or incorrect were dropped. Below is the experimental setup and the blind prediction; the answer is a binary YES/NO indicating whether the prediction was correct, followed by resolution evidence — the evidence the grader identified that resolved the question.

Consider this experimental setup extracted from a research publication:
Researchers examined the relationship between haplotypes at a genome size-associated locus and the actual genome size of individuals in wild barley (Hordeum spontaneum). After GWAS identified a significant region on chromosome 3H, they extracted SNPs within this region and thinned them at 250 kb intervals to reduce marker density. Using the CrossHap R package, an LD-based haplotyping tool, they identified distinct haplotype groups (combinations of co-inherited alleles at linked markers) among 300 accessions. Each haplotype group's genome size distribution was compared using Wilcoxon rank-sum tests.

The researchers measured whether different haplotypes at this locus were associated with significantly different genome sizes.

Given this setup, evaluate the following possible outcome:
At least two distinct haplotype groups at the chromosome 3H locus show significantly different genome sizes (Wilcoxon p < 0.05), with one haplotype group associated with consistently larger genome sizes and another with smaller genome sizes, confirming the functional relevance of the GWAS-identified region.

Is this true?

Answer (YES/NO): YES